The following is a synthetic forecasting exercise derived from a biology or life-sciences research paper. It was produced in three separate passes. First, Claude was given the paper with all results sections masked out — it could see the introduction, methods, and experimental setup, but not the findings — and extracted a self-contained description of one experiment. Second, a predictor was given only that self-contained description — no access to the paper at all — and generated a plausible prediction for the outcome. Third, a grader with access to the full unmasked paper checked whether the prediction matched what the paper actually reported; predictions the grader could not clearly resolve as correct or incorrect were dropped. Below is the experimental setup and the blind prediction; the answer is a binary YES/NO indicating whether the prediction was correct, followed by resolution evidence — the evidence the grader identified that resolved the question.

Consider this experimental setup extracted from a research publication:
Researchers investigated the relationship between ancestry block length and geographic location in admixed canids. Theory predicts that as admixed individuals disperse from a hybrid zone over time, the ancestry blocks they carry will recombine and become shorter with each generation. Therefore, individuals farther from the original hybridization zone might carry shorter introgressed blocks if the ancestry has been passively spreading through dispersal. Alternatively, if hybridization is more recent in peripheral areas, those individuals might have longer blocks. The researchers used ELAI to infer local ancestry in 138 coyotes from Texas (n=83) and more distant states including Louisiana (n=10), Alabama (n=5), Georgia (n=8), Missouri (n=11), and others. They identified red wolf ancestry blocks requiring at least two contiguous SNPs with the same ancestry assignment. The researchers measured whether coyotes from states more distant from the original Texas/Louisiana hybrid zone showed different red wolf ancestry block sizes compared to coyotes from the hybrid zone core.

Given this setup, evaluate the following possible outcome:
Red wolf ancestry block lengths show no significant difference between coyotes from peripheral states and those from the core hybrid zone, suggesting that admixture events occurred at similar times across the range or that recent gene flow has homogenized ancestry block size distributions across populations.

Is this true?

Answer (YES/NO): NO